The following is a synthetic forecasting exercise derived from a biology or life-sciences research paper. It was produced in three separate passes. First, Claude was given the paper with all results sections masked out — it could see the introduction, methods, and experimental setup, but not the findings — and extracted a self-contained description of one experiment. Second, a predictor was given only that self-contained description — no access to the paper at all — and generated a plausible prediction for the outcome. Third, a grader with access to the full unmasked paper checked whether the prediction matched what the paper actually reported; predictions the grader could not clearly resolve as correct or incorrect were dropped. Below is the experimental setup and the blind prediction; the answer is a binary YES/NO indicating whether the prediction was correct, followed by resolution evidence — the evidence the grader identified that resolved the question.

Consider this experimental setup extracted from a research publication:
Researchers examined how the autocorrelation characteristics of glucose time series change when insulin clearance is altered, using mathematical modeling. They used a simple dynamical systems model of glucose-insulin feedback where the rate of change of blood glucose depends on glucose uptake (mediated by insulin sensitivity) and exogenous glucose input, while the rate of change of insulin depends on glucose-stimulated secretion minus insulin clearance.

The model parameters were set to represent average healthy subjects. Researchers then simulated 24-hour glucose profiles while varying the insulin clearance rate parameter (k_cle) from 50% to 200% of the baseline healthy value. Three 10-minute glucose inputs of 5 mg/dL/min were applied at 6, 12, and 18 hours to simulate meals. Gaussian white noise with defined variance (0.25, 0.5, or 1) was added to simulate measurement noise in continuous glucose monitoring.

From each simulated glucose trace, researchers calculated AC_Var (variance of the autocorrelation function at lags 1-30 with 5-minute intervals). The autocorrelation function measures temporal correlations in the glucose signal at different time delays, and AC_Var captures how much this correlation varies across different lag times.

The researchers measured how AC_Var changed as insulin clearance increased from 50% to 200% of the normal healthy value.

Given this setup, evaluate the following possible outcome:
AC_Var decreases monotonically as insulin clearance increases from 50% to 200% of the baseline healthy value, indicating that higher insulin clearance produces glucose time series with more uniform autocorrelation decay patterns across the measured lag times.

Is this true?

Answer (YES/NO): YES